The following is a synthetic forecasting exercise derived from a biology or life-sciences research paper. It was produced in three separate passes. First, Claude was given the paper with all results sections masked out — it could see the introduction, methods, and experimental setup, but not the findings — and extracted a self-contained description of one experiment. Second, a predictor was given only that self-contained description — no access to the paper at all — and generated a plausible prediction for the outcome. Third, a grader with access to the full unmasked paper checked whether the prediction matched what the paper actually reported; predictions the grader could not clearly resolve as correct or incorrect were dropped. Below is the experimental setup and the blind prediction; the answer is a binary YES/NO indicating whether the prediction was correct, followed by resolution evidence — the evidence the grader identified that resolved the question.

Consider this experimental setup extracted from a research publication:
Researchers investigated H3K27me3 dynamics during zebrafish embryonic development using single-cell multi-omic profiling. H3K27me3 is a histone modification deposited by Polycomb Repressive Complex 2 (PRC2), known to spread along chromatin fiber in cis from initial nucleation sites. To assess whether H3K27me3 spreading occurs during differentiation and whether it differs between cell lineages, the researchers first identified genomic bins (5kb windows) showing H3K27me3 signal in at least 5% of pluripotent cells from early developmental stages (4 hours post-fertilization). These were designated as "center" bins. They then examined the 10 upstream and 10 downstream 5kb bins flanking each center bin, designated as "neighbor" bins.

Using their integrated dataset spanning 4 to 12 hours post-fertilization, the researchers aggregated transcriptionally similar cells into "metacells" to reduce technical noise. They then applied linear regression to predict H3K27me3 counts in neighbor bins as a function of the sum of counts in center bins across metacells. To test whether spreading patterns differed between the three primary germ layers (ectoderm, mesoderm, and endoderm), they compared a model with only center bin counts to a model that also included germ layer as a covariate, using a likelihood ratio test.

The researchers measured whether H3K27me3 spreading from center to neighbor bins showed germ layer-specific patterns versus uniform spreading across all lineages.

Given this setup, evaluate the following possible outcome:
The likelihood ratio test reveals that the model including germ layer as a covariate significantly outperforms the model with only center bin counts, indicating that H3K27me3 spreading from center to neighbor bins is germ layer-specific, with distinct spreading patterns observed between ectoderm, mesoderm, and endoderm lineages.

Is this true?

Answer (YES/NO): NO